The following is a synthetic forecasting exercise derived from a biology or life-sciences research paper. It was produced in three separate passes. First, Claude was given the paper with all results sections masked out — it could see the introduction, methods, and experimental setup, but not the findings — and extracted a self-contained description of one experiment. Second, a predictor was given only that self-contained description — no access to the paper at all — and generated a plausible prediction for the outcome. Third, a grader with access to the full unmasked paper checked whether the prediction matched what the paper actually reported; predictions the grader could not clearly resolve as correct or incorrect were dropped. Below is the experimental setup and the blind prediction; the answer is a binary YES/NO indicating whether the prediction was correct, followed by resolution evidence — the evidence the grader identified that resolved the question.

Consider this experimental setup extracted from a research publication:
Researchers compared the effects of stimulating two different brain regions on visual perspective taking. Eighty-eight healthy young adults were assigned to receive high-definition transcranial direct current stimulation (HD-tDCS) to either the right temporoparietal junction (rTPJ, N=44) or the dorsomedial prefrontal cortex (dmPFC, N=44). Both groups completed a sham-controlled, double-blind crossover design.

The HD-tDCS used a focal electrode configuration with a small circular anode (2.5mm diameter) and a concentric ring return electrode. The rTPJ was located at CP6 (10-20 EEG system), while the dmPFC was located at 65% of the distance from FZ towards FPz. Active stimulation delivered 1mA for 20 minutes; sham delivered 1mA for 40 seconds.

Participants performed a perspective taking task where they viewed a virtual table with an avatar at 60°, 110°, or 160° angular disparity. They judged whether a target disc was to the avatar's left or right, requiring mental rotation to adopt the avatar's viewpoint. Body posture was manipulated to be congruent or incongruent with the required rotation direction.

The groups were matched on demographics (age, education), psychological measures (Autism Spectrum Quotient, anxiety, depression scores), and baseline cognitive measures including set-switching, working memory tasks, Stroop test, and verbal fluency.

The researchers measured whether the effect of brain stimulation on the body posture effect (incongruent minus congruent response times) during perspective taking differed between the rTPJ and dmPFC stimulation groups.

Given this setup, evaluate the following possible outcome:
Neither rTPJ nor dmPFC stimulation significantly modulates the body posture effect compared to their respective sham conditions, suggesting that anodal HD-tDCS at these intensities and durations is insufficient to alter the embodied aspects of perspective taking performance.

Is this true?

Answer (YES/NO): NO